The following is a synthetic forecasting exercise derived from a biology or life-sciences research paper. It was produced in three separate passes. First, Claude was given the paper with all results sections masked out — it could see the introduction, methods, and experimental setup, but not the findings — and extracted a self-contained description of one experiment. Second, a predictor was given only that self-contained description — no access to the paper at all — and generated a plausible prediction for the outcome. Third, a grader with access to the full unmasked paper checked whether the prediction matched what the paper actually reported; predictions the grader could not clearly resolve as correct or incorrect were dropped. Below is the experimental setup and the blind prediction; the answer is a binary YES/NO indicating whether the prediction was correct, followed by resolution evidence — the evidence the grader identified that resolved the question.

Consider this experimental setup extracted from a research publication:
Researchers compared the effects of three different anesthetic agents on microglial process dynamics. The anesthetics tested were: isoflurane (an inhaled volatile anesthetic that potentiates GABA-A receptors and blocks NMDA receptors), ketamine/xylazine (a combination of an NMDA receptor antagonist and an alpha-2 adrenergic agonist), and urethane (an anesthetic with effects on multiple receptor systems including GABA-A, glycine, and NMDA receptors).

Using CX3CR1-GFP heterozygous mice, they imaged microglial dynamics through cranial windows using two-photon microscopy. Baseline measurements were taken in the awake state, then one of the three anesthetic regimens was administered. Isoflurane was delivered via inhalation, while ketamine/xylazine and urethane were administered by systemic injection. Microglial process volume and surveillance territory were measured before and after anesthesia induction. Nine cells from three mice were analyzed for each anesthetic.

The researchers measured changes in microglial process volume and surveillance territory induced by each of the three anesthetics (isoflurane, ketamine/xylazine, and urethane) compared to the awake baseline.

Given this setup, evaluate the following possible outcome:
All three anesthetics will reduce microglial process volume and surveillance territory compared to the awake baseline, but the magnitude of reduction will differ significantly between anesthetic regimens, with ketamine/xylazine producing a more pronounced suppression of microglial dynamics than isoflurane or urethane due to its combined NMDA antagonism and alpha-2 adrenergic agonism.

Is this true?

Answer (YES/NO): NO